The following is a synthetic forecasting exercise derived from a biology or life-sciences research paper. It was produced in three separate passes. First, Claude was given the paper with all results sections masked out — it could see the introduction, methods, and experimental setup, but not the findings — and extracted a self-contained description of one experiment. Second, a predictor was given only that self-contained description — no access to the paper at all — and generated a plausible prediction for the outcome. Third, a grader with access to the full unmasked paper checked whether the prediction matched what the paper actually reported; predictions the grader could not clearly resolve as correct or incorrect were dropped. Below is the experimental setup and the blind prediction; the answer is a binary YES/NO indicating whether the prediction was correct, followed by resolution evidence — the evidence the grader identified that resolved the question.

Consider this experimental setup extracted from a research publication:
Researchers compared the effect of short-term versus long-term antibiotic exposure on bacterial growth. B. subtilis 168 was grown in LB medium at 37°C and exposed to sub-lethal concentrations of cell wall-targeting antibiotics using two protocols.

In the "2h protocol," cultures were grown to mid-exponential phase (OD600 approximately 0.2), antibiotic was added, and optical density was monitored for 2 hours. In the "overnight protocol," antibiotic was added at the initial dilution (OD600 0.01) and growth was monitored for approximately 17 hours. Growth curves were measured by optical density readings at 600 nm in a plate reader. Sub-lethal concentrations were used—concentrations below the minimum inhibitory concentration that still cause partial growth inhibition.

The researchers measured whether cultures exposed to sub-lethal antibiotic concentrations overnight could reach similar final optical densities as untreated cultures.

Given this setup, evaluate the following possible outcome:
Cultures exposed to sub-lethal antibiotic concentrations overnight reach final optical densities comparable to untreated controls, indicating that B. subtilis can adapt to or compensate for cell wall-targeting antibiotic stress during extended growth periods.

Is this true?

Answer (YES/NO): YES